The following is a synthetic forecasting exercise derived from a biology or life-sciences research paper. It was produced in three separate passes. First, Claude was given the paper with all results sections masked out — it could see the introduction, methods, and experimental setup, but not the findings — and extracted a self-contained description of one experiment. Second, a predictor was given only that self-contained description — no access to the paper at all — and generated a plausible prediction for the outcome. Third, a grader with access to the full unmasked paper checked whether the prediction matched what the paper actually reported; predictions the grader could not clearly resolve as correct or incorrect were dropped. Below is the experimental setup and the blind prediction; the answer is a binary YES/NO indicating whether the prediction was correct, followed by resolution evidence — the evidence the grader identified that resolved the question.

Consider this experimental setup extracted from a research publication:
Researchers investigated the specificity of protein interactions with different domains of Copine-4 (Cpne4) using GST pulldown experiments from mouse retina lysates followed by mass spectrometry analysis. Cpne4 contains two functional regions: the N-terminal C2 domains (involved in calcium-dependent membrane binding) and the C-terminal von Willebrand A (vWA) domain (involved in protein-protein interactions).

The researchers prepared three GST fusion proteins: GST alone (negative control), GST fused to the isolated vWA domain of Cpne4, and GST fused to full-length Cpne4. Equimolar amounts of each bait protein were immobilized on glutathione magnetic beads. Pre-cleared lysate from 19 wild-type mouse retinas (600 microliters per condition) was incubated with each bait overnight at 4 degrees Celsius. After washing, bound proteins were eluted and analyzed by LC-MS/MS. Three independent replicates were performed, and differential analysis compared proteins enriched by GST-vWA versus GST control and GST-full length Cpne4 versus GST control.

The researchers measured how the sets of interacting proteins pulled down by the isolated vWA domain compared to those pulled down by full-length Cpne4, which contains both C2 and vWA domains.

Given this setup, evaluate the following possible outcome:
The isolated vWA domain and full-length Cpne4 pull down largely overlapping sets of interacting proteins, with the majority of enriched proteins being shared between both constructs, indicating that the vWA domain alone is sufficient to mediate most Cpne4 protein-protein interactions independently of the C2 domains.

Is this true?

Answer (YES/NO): NO